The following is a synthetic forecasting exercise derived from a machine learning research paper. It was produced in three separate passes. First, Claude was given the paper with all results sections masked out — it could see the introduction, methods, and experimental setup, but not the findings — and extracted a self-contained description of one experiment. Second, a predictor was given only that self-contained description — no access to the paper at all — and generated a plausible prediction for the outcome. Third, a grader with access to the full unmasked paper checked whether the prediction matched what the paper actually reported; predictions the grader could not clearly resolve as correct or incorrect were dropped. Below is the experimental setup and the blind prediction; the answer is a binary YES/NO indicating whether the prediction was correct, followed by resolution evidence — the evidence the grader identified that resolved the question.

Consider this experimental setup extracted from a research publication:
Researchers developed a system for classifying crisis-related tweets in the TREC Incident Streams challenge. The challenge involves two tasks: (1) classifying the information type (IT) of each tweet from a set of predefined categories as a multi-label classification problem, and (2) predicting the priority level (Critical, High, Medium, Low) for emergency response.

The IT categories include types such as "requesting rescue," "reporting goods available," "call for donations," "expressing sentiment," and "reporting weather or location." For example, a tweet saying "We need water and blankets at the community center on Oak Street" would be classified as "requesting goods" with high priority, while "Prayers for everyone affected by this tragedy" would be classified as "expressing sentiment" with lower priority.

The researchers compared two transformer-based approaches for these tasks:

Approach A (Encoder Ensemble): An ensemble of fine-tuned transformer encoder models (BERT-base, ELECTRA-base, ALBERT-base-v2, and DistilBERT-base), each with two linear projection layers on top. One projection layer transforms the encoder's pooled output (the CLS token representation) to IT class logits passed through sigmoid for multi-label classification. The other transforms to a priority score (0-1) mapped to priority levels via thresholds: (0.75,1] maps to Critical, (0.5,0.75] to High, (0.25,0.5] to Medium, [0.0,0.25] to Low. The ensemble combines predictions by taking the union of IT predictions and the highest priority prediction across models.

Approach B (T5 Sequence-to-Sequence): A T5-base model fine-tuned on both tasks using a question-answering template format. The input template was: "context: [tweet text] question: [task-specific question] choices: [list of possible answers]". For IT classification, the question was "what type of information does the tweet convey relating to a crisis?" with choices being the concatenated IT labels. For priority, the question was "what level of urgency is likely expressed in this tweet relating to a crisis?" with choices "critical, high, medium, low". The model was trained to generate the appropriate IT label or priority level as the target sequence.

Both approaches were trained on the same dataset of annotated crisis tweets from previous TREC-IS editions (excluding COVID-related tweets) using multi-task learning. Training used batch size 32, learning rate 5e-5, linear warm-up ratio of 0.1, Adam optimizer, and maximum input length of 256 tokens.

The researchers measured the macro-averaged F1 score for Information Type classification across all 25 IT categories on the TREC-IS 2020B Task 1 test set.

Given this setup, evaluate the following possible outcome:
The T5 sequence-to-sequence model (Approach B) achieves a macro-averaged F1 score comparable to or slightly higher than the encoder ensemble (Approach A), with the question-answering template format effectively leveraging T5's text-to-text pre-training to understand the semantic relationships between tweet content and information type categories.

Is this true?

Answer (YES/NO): NO